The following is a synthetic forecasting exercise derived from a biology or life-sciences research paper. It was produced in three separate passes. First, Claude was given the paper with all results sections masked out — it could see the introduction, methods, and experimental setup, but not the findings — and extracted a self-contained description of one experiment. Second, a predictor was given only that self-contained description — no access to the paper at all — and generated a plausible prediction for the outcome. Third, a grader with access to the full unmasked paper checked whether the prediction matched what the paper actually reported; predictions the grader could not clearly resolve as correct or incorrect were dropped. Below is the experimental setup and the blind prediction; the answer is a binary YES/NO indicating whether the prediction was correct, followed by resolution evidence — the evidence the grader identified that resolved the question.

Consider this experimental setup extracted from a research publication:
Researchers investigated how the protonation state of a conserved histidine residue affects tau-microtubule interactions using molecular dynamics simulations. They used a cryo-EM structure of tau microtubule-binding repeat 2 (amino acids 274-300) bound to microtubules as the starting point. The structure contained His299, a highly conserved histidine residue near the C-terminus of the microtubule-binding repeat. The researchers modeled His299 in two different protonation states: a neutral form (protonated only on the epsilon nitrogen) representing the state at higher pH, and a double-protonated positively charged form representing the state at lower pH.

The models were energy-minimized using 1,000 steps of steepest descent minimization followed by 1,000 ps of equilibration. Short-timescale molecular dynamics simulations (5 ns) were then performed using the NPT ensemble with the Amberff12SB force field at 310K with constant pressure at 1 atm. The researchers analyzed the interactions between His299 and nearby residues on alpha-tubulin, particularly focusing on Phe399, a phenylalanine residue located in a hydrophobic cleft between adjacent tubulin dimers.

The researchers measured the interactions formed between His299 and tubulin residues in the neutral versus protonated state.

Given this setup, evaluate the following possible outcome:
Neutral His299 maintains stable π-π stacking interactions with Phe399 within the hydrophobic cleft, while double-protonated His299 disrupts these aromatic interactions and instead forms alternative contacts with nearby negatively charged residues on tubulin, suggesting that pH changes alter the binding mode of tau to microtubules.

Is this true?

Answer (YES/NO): NO